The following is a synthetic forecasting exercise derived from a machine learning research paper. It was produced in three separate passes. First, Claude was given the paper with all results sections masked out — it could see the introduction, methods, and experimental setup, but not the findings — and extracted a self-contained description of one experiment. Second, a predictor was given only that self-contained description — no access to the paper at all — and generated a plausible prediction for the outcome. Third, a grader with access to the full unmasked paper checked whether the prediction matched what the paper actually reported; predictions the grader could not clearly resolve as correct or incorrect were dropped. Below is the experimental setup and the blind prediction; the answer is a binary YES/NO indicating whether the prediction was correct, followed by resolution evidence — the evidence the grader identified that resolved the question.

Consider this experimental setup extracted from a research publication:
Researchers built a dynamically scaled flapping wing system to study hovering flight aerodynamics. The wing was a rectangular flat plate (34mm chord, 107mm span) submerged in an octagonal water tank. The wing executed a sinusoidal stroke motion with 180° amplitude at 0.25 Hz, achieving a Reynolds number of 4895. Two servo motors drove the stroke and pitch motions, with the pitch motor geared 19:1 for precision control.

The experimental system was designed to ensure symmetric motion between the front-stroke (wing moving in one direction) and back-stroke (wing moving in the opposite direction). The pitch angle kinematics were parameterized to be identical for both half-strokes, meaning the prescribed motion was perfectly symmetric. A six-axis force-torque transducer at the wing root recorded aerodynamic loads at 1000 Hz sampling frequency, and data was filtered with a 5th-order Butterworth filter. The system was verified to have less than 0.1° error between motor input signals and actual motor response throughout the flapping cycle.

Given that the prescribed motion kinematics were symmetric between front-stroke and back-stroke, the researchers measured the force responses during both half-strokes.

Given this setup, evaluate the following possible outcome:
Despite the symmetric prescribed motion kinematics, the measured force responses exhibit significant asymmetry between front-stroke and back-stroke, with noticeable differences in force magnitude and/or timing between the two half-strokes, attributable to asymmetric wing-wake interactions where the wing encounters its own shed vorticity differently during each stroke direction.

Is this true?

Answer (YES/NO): NO